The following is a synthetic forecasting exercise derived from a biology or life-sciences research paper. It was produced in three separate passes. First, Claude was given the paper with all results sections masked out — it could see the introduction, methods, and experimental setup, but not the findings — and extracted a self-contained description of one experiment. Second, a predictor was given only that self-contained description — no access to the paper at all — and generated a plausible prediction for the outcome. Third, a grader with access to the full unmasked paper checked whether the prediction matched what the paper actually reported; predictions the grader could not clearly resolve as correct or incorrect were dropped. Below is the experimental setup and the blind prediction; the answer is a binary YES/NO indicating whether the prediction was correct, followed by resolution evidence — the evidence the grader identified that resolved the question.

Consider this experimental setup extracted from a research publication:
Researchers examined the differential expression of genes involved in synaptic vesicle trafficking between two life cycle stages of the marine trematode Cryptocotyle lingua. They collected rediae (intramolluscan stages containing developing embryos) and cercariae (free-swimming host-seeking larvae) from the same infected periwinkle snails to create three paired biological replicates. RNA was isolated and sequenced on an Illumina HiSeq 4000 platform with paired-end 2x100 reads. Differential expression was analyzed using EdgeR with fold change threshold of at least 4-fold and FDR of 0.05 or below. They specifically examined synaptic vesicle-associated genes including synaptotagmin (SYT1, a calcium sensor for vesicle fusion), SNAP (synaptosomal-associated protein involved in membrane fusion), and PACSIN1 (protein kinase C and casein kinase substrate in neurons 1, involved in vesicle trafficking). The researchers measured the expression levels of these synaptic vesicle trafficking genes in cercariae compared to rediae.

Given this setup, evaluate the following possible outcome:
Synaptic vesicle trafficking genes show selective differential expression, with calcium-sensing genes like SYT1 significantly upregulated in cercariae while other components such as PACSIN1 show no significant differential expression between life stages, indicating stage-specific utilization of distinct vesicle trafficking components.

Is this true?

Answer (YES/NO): NO